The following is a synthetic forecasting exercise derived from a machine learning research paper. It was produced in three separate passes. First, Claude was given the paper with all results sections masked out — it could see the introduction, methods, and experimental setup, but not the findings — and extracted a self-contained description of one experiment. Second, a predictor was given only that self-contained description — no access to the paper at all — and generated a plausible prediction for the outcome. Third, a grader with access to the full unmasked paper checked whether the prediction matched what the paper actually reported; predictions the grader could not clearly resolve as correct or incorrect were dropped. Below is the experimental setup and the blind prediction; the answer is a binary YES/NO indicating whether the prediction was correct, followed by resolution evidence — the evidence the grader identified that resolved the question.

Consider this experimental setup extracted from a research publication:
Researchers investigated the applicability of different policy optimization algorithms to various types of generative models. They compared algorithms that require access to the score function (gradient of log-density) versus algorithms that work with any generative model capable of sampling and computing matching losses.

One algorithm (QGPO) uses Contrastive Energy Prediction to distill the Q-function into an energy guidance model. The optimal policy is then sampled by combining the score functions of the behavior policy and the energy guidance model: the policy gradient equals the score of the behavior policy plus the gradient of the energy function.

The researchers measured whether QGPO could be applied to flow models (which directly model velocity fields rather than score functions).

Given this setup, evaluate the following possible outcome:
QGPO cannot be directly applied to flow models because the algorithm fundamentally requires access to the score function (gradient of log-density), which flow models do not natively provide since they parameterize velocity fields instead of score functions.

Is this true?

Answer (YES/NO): YES